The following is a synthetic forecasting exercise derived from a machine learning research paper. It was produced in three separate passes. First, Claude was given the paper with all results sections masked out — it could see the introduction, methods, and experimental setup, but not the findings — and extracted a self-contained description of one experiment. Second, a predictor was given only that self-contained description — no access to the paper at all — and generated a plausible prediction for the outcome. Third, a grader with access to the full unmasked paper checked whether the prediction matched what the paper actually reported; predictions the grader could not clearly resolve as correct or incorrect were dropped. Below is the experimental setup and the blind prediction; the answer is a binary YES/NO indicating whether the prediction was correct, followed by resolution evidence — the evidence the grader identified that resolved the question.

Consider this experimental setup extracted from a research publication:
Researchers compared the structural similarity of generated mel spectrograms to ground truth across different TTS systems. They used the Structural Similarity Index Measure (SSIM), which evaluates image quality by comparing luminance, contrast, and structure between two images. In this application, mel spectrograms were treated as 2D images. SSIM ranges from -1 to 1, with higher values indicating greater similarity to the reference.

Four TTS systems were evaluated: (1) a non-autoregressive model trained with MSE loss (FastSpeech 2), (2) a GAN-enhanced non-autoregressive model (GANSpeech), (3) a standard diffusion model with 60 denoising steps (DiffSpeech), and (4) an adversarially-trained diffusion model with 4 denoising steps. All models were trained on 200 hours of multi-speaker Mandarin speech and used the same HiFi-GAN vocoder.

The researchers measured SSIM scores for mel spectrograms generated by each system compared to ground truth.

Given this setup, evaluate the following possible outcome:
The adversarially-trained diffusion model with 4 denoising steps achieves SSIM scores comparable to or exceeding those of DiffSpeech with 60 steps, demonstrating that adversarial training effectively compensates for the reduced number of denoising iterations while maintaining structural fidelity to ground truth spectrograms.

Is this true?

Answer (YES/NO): YES